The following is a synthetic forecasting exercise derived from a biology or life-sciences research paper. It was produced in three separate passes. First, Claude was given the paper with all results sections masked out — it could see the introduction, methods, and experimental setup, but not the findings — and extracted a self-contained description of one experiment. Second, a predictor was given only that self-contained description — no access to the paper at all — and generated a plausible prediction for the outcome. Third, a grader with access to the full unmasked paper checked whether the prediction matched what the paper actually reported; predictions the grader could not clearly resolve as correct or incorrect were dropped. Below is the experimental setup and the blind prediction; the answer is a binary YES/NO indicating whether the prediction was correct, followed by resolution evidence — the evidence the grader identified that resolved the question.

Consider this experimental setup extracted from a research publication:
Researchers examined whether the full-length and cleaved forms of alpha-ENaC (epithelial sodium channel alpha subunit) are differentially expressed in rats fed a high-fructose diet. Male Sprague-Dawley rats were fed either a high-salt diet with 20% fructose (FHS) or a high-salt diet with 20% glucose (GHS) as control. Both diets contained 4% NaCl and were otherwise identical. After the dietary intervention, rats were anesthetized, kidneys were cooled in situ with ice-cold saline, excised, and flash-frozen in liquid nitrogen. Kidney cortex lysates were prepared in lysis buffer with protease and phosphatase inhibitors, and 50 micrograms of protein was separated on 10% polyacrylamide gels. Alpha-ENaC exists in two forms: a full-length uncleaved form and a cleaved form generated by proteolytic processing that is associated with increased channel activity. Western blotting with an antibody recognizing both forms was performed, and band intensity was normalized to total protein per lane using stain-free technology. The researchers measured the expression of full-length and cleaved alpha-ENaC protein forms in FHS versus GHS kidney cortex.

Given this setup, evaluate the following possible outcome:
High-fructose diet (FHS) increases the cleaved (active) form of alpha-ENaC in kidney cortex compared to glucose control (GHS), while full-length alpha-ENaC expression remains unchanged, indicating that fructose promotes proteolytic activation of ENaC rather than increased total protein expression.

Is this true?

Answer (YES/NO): NO